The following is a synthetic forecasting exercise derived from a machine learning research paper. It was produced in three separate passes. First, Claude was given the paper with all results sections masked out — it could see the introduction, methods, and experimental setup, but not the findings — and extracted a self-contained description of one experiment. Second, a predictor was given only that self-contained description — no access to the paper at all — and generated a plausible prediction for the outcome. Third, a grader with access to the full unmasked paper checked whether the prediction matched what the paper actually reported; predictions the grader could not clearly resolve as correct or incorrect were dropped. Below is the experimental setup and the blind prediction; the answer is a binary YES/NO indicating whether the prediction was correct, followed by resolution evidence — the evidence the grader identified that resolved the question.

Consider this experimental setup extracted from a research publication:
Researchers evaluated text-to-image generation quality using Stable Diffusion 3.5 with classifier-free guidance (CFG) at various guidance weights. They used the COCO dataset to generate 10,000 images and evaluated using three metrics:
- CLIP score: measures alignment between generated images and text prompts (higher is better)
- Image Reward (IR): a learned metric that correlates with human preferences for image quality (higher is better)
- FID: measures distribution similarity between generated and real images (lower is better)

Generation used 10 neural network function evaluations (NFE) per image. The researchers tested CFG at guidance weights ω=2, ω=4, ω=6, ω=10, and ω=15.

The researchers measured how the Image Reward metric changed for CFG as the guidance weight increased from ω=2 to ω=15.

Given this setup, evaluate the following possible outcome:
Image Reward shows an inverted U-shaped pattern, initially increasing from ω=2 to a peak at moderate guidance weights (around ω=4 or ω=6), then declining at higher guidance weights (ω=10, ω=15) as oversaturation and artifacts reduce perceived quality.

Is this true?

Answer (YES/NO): YES